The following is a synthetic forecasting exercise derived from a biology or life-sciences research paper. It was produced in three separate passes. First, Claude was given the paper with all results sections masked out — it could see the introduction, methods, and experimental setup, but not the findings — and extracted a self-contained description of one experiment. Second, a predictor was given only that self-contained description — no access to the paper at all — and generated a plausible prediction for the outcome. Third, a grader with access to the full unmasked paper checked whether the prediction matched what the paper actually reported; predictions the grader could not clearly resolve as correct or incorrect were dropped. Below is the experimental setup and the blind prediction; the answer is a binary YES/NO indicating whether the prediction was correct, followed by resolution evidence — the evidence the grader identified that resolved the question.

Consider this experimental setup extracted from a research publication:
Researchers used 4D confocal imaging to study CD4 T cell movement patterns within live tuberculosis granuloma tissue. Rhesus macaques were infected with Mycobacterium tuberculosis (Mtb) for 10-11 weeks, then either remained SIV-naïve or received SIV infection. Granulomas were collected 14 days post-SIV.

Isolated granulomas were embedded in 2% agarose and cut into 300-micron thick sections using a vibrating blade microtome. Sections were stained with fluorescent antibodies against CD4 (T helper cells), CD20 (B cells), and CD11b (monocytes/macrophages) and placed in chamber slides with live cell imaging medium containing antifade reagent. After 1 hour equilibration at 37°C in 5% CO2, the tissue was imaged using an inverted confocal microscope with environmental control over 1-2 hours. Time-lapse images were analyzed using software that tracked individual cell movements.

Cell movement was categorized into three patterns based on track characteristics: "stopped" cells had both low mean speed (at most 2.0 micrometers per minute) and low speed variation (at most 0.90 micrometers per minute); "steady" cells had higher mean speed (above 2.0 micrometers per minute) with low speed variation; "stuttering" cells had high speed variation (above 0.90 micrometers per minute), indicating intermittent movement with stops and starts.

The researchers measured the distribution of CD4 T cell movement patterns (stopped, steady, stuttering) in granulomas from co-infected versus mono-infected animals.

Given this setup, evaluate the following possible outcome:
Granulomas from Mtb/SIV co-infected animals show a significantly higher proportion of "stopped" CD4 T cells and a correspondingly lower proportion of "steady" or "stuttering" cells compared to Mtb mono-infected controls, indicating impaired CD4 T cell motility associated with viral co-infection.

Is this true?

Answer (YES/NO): YES